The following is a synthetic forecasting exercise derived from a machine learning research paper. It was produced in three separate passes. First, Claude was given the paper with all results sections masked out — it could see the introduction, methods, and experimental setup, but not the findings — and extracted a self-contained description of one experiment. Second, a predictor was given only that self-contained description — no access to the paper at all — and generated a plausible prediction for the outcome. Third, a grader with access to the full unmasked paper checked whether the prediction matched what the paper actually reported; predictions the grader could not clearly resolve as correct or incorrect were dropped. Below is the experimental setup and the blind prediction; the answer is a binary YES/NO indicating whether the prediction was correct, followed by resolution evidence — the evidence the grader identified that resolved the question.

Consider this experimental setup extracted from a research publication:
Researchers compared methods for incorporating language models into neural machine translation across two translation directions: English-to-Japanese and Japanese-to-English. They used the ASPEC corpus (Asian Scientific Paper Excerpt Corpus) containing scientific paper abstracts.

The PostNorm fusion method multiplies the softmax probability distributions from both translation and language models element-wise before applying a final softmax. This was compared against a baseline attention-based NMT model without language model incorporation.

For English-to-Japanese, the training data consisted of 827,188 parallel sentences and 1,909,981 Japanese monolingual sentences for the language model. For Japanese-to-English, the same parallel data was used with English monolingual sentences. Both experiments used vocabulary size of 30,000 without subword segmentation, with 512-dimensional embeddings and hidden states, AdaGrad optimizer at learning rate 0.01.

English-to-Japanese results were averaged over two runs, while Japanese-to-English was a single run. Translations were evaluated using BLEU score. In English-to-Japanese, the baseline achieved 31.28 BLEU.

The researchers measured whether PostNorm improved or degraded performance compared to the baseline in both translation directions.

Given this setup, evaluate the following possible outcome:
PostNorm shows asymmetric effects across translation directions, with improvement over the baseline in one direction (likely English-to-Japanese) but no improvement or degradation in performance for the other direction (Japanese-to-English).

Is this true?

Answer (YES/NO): NO